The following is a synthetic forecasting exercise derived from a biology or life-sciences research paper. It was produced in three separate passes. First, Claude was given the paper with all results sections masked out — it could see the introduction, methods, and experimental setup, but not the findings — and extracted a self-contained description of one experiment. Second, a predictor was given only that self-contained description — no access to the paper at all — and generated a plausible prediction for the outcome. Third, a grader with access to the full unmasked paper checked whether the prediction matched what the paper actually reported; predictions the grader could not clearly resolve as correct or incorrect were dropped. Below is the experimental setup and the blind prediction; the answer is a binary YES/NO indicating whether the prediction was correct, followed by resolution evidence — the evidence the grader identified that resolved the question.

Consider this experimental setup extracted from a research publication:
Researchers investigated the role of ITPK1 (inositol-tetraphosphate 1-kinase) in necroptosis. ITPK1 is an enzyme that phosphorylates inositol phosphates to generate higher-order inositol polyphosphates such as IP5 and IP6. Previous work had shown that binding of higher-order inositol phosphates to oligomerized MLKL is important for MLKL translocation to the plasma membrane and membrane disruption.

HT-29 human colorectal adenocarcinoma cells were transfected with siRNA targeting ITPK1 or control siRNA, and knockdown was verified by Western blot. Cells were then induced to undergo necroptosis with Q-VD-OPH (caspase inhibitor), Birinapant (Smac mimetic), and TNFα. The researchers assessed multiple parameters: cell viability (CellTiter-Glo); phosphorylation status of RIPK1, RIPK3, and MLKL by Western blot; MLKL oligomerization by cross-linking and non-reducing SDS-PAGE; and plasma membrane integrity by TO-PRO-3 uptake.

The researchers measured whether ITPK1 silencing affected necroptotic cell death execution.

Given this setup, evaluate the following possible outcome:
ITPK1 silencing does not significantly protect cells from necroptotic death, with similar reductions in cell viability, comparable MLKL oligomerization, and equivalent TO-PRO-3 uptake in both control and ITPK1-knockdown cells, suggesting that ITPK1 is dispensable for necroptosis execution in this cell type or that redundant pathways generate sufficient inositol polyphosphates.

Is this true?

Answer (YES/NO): NO